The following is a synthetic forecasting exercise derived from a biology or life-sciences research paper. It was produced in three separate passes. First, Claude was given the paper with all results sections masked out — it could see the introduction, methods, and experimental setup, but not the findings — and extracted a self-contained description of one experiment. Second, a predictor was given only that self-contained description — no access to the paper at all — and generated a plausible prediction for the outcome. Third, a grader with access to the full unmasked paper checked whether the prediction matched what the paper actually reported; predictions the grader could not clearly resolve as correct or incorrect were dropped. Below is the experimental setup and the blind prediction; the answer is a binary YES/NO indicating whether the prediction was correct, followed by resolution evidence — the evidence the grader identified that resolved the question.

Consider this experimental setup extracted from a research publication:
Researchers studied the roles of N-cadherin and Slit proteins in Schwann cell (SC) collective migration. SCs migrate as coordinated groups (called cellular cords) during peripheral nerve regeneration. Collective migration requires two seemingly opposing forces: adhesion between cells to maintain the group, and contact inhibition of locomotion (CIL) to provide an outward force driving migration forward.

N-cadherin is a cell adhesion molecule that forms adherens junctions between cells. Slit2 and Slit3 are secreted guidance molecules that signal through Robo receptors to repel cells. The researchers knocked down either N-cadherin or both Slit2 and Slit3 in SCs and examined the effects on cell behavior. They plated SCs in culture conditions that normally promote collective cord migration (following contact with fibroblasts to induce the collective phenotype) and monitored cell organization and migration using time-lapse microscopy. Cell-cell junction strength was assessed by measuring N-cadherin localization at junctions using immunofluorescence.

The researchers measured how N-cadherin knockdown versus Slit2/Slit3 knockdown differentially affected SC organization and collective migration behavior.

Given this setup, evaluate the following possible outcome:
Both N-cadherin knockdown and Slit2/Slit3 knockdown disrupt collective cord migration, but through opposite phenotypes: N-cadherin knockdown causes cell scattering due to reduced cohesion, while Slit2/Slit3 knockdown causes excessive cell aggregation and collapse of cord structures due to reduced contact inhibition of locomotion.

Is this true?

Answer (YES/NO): NO